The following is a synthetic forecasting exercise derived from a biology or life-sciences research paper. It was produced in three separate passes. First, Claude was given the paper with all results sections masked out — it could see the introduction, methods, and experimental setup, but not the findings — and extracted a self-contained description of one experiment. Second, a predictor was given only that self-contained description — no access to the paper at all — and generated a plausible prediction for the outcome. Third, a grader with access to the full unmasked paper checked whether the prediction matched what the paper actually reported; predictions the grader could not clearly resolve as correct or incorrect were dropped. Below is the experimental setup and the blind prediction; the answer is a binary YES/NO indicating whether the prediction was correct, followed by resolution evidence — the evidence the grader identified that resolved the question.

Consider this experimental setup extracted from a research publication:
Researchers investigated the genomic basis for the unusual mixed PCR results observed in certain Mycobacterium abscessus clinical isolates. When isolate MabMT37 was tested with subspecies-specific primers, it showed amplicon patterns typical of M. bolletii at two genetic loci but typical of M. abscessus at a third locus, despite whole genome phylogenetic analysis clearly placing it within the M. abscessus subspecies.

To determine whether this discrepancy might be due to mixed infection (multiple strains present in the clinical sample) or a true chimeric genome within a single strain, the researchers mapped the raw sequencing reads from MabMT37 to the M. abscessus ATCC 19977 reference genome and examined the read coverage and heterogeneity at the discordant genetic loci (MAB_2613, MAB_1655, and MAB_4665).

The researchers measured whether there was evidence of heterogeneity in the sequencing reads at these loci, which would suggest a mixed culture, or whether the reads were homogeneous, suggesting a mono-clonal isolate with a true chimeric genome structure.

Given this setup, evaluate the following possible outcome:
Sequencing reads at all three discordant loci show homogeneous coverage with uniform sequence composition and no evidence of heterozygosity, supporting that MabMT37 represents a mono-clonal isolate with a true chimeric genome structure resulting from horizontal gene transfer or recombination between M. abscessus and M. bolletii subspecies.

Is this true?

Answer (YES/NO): YES